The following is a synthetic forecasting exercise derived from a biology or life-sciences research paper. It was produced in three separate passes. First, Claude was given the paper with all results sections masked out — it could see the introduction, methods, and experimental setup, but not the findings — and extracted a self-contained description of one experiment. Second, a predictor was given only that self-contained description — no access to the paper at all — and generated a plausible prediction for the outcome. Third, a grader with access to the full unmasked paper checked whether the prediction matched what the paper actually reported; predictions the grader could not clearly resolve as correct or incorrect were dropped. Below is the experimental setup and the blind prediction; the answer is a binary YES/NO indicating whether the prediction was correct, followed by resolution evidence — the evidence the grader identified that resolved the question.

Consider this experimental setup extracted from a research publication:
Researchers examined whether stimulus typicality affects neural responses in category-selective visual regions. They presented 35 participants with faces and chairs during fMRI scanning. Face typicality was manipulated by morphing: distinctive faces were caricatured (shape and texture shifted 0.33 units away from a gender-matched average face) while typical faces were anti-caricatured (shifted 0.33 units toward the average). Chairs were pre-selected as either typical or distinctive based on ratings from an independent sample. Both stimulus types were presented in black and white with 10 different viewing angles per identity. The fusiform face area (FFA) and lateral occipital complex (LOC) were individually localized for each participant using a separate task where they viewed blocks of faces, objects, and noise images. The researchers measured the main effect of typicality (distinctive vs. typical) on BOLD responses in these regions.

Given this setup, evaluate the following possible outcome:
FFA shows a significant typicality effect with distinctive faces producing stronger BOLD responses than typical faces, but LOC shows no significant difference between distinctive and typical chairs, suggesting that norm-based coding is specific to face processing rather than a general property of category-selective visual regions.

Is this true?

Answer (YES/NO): NO